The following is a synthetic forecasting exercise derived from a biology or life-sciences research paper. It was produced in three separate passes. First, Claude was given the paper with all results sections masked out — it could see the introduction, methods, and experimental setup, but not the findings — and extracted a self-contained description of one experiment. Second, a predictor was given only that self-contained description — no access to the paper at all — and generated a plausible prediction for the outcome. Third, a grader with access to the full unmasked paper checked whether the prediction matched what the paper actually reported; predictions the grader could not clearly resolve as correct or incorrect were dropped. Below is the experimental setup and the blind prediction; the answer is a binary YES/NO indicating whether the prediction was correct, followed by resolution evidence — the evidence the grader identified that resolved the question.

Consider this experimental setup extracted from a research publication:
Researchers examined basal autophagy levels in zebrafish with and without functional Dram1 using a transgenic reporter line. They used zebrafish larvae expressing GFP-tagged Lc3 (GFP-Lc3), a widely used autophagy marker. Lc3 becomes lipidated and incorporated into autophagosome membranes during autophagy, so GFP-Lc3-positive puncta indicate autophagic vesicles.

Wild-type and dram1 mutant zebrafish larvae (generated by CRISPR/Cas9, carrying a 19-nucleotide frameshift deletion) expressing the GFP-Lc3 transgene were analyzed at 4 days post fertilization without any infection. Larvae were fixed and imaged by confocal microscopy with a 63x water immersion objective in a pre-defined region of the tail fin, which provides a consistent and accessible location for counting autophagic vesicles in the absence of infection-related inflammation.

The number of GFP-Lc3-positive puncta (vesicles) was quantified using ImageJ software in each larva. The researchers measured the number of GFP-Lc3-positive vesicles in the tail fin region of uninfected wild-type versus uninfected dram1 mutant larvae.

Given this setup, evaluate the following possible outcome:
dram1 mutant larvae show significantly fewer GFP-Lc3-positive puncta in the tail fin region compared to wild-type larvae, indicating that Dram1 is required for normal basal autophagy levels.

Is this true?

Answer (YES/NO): NO